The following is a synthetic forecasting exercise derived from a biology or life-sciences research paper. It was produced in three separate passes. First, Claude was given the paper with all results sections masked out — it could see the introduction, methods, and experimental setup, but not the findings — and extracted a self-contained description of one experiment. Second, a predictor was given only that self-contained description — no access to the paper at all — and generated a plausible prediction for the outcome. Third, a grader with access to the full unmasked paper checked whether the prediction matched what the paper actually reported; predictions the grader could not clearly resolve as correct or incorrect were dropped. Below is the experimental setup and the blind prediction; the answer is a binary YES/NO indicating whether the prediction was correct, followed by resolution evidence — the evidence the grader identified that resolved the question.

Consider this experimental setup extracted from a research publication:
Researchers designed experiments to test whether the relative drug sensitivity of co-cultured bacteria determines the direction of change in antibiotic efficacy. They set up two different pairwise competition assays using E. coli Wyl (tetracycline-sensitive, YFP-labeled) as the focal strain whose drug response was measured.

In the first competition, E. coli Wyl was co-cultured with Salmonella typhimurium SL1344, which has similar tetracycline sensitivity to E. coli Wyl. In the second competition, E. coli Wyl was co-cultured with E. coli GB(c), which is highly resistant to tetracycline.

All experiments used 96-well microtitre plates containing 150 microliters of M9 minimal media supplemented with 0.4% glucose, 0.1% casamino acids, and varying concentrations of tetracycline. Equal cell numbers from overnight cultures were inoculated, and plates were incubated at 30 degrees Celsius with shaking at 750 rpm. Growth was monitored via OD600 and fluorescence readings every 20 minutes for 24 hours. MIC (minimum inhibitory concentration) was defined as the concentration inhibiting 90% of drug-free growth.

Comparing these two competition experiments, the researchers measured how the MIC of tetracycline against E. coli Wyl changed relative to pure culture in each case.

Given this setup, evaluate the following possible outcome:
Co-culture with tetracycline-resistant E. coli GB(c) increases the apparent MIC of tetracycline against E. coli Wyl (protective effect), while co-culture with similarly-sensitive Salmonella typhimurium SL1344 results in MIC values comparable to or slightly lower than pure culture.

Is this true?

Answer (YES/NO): NO